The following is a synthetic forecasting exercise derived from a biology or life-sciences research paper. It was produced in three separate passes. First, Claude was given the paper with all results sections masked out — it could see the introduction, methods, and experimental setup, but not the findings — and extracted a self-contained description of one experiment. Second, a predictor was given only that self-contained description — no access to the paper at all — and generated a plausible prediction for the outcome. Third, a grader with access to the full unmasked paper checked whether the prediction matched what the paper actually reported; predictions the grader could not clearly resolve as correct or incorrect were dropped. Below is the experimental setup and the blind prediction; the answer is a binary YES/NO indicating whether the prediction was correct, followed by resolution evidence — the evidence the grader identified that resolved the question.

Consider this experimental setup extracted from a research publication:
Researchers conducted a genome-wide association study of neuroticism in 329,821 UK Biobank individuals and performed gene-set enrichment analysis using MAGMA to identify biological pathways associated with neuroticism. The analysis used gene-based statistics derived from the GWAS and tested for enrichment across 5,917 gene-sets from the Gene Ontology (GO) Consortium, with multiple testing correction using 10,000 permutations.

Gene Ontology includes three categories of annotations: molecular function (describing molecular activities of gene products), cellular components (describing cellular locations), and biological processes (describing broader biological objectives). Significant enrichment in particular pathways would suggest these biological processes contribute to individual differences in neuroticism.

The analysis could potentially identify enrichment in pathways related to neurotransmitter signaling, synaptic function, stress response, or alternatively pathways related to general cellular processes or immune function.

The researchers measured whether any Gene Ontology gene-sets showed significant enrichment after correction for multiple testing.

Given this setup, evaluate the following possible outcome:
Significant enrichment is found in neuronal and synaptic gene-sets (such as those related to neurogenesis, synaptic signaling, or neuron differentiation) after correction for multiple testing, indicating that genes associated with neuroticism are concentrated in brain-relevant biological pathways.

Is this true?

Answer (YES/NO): YES